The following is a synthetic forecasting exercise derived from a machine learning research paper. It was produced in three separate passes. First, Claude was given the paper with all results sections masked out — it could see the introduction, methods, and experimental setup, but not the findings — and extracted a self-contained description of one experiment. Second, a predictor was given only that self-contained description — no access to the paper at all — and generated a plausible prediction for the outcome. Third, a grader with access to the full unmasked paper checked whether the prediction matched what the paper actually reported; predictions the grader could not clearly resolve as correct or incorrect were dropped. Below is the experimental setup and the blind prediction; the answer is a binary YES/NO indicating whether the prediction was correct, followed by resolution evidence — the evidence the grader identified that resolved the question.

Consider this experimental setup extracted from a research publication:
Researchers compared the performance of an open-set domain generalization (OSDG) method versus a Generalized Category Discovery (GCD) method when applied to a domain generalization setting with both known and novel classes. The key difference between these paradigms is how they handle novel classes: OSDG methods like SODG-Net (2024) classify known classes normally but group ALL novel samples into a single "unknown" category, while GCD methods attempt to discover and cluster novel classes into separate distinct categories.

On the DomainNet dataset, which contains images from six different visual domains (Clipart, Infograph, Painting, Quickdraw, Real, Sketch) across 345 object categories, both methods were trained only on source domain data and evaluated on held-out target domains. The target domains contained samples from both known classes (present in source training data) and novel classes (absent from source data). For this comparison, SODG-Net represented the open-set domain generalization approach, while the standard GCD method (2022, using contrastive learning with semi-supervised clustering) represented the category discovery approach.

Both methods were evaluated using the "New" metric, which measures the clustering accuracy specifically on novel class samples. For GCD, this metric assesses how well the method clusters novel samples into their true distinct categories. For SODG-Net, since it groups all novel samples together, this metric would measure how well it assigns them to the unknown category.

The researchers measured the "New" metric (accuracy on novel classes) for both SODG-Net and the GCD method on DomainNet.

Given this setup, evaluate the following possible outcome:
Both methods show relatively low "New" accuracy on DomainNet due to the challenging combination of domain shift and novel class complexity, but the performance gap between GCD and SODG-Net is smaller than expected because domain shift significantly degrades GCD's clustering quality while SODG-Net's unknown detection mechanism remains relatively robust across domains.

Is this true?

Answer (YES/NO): YES